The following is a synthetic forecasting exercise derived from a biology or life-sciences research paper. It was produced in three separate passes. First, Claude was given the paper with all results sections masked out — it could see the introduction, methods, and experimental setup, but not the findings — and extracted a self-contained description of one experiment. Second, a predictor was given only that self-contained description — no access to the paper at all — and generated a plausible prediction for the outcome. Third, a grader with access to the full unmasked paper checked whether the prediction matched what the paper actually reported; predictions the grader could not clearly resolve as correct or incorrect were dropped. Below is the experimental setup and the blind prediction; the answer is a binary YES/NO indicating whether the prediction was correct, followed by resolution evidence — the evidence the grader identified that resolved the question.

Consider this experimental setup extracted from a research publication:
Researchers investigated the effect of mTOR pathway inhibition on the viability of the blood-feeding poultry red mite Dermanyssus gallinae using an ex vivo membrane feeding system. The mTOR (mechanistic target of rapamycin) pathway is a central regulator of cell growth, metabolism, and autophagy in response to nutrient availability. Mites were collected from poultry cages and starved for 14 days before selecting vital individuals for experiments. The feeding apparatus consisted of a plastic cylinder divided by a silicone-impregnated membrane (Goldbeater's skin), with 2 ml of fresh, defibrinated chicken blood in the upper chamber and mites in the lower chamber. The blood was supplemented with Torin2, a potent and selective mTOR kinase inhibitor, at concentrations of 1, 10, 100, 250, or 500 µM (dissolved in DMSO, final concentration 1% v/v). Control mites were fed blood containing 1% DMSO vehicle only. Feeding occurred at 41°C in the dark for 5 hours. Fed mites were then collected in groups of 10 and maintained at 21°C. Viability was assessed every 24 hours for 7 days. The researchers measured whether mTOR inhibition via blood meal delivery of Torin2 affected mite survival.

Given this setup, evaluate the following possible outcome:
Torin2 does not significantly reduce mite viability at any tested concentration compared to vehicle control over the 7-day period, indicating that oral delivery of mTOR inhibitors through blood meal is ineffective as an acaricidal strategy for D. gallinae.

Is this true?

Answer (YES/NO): NO